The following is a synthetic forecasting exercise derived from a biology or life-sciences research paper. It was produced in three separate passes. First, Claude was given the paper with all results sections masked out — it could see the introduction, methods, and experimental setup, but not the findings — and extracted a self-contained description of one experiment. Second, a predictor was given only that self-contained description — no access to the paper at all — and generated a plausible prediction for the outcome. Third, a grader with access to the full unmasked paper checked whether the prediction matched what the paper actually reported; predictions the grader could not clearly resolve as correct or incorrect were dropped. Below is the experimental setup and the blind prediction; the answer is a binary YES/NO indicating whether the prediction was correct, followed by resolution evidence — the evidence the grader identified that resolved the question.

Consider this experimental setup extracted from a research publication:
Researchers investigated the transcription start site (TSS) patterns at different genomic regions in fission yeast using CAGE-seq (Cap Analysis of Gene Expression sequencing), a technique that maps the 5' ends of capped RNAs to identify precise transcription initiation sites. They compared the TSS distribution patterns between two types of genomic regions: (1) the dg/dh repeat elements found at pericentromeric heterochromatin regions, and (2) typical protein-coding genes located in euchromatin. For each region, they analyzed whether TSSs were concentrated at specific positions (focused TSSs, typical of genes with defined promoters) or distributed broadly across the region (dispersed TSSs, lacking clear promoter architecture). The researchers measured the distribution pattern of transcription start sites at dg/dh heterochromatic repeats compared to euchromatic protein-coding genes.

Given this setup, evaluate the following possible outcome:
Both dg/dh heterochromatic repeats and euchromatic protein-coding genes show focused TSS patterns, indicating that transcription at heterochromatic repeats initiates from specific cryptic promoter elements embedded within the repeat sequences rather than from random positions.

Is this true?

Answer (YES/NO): NO